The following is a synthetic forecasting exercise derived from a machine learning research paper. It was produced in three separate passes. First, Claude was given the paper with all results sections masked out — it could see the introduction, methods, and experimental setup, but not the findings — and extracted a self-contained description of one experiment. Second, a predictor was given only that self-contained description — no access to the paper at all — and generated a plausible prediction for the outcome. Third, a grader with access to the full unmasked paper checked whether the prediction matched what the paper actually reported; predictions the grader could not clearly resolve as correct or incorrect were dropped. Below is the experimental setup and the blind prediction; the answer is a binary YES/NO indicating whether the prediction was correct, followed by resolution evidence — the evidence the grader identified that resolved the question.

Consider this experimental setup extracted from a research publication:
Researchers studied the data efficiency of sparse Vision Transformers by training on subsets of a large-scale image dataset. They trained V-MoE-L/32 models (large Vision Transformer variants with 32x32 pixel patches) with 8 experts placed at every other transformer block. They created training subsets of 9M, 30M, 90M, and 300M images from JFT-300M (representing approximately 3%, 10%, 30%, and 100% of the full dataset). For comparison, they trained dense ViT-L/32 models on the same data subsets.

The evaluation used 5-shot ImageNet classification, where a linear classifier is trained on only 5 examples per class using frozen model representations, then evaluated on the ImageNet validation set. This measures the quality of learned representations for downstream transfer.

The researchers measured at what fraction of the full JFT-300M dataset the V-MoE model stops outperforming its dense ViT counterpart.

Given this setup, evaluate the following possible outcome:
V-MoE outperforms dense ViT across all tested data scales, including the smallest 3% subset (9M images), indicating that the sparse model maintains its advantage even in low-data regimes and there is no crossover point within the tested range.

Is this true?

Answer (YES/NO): NO